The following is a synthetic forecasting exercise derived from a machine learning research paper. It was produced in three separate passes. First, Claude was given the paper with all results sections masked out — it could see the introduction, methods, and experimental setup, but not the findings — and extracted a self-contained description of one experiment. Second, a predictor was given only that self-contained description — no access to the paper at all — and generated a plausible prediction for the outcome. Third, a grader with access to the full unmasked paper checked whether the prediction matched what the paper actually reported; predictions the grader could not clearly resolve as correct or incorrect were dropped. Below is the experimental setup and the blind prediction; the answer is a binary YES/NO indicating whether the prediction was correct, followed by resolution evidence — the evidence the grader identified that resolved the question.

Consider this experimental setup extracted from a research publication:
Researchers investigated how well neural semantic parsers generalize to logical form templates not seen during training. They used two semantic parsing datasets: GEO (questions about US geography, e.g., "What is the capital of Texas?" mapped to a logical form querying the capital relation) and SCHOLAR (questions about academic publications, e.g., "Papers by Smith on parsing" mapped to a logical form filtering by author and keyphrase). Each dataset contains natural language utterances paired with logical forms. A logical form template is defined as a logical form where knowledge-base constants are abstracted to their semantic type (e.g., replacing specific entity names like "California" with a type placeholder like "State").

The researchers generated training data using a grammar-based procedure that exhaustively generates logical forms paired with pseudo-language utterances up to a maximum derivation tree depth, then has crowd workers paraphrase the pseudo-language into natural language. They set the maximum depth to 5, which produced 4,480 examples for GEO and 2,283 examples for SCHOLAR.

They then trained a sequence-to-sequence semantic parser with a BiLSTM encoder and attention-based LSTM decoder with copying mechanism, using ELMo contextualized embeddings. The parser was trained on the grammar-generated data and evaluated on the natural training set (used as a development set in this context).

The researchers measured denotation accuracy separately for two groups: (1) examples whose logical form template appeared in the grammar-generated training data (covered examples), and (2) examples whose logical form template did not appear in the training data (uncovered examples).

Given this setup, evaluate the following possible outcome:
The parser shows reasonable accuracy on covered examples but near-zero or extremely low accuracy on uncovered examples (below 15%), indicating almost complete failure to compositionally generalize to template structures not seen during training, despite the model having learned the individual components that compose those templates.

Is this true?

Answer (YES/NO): YES